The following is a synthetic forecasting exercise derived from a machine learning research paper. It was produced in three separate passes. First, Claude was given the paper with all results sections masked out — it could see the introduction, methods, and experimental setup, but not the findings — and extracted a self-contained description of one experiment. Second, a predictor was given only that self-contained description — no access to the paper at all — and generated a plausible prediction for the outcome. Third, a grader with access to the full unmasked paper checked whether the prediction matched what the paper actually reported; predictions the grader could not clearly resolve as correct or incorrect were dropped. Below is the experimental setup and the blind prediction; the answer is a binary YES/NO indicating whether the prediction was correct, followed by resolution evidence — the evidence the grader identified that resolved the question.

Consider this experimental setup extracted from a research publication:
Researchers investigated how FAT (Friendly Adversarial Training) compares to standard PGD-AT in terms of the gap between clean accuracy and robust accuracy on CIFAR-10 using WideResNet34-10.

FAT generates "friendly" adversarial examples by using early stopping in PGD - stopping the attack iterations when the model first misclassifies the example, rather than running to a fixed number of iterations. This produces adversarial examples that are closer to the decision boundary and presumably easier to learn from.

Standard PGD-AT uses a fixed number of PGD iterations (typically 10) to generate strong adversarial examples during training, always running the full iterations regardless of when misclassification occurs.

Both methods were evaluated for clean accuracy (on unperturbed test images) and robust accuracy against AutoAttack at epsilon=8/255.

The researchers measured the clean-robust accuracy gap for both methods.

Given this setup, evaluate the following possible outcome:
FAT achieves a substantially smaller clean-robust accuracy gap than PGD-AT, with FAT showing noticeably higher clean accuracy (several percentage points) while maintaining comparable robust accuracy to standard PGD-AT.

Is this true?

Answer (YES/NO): NO